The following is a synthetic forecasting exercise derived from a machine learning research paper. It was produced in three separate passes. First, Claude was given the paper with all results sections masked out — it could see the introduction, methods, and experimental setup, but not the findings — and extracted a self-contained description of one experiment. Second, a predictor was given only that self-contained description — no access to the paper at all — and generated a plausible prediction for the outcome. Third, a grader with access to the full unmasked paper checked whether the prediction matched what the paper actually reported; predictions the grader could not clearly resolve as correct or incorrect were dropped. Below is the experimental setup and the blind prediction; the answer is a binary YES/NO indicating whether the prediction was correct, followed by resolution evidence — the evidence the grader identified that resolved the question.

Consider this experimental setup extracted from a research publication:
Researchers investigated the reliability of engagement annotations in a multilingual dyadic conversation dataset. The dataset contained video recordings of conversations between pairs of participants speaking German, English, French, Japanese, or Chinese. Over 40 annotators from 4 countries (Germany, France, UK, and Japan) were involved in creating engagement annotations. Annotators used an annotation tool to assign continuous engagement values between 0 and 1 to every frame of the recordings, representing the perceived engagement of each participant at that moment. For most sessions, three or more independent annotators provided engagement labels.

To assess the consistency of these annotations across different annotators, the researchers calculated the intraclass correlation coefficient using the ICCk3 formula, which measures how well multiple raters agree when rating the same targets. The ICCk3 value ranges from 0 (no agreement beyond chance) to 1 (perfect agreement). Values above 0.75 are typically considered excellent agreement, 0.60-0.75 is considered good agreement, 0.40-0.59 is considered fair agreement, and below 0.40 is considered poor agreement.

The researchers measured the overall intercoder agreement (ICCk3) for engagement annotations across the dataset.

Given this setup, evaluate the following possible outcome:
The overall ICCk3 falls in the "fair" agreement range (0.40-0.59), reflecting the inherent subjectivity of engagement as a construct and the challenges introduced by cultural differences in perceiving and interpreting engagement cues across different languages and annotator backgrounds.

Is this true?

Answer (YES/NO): NO